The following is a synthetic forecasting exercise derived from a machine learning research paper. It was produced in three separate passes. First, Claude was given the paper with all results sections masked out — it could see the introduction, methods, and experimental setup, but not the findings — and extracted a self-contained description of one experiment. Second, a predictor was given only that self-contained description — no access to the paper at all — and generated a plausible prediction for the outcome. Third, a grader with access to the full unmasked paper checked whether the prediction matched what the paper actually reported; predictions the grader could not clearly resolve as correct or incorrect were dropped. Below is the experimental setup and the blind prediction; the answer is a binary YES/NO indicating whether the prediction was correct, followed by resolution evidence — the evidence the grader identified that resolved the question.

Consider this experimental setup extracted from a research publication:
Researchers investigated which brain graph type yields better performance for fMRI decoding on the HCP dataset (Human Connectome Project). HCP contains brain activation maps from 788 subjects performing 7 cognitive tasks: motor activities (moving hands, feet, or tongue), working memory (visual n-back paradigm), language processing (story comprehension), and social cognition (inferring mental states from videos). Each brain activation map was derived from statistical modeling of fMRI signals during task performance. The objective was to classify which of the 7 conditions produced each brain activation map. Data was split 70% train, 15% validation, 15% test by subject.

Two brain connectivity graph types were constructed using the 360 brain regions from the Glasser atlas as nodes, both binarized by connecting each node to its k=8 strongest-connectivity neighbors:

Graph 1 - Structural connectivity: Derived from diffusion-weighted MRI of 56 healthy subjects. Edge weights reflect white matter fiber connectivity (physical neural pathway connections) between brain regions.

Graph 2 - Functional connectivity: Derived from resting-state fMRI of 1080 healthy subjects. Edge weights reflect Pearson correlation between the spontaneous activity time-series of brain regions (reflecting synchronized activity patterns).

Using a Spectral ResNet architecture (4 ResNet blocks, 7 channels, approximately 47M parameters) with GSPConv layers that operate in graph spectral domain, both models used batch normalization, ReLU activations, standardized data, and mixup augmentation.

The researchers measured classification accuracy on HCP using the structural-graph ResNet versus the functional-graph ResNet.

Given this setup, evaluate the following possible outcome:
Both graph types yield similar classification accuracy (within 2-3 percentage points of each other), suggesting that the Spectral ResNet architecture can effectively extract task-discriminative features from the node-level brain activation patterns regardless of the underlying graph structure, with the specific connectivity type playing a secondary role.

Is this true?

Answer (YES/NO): YES